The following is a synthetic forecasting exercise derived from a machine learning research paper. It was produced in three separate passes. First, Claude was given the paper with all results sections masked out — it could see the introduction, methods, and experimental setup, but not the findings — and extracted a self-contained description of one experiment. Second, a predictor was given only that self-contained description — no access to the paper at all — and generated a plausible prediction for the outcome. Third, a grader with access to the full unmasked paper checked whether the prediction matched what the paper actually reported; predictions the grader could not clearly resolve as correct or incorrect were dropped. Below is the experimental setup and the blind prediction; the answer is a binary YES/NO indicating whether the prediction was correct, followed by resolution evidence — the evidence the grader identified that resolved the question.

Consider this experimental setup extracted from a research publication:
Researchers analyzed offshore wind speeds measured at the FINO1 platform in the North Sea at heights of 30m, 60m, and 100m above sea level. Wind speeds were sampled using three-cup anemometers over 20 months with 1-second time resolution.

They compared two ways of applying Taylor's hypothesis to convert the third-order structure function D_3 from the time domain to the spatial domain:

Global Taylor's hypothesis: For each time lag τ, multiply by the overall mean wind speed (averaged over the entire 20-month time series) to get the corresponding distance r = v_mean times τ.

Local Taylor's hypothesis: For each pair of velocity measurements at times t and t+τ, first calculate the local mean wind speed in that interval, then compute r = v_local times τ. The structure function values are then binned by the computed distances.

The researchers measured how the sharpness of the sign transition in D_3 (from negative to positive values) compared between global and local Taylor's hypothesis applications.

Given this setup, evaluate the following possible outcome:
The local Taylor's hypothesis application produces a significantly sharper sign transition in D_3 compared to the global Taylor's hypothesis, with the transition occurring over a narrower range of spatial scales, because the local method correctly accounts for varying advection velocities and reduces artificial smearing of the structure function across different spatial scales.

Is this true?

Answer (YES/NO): NO